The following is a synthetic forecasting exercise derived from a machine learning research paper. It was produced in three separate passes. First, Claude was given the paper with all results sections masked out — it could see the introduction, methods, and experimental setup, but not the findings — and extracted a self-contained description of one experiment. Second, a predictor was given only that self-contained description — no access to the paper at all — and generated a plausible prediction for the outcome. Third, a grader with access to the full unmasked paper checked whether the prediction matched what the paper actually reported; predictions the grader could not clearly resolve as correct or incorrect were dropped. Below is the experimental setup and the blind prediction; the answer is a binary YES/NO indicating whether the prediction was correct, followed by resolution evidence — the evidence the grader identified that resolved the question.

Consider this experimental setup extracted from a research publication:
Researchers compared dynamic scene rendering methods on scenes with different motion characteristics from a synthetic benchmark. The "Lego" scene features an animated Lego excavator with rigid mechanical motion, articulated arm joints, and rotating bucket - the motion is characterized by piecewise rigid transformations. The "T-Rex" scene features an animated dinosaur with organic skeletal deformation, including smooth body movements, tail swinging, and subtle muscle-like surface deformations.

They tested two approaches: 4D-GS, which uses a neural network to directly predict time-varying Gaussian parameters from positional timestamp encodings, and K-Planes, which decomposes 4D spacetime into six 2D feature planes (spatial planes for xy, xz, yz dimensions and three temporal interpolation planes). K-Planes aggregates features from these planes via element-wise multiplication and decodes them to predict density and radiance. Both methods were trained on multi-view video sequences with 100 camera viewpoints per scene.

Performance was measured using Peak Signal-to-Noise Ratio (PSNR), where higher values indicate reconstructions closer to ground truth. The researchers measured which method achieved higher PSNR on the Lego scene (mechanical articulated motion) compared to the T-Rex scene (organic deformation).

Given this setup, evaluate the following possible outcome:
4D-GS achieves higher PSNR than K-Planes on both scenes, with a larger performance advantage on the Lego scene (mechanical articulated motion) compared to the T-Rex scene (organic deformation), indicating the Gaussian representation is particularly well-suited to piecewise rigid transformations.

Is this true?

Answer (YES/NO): NO